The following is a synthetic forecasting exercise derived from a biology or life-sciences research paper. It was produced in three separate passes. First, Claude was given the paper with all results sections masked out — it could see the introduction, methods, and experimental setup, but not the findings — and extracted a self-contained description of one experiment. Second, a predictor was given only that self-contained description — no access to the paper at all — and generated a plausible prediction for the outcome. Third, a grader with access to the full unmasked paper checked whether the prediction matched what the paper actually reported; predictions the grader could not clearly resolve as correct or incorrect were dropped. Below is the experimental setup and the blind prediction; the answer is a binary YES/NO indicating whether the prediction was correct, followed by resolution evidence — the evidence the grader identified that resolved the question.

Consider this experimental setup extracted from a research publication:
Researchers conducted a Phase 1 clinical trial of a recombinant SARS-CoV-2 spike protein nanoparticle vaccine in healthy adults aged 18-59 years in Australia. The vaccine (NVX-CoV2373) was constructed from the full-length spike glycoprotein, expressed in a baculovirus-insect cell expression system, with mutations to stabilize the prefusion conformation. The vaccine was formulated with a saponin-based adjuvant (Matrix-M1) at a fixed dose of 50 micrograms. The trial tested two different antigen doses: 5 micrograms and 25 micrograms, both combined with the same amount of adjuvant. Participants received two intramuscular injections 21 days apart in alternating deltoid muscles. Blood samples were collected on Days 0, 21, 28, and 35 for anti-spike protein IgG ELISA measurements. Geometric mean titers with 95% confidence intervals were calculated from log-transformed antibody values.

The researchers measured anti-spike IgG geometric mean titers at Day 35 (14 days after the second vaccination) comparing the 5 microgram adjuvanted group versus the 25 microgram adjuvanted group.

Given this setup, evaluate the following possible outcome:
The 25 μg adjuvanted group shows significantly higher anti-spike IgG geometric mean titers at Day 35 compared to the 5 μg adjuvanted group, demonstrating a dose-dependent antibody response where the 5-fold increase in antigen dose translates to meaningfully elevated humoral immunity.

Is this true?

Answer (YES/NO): NO